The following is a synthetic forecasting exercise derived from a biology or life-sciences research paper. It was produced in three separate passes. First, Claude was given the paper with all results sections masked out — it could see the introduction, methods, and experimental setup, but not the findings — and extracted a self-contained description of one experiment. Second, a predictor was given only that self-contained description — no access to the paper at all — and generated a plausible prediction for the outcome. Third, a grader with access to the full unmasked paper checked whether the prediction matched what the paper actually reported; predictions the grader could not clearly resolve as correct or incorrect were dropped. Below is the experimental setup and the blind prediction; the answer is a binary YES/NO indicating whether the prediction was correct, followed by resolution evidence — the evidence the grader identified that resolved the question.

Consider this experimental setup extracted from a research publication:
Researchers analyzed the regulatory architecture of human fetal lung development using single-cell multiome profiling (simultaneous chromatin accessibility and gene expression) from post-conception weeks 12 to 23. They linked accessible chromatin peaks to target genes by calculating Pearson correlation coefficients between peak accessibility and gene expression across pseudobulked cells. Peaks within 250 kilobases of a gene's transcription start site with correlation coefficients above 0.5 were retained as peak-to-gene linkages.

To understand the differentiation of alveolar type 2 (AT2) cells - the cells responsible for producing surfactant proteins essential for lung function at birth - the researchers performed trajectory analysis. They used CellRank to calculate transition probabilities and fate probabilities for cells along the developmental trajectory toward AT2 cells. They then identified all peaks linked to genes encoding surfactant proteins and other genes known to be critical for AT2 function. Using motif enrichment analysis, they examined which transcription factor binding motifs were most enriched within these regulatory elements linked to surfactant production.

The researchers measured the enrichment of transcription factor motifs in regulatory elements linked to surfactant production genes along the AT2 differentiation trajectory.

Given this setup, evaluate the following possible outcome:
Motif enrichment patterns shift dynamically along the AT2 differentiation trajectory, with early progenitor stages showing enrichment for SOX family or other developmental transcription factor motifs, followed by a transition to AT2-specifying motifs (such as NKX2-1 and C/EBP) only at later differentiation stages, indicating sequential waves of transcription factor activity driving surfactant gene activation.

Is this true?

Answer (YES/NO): NO